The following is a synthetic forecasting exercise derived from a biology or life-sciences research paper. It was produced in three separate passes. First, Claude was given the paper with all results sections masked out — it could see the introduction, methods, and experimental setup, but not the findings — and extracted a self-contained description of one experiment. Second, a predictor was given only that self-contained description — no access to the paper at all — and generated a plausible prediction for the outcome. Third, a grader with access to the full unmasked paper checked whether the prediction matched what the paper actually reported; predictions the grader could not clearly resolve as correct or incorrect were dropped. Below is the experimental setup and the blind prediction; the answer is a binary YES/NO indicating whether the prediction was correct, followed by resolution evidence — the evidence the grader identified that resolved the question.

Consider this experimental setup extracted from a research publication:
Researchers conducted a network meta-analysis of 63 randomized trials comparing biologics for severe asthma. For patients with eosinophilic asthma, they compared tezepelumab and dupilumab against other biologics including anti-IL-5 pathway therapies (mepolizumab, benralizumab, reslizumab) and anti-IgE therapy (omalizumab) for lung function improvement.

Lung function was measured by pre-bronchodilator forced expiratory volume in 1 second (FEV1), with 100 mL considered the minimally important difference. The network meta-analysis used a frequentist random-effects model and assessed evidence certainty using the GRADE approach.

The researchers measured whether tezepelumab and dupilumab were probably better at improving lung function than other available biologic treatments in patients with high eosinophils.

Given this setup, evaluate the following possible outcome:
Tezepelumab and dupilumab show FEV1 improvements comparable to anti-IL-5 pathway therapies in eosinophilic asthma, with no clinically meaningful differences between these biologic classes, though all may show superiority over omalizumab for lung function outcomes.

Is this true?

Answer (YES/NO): NO